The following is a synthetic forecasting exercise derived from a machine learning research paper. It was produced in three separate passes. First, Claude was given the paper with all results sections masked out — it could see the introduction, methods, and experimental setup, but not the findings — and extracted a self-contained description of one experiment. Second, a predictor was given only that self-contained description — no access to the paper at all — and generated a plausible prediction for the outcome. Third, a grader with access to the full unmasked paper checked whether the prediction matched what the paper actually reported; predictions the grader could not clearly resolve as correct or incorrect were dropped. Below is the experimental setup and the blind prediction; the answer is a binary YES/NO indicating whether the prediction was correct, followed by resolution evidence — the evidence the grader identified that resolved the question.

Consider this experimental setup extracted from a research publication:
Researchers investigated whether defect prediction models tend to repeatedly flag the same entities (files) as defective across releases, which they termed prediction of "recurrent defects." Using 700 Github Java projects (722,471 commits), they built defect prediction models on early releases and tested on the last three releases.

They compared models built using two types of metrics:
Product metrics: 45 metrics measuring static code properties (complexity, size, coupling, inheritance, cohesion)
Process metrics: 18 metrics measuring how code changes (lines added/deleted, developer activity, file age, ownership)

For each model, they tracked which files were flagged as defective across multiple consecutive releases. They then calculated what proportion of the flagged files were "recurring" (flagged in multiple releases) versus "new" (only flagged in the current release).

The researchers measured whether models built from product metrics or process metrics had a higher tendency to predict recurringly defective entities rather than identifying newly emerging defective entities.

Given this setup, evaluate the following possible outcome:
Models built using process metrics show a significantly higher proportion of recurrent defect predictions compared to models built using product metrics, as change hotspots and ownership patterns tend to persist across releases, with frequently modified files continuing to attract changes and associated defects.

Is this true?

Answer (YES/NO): NO